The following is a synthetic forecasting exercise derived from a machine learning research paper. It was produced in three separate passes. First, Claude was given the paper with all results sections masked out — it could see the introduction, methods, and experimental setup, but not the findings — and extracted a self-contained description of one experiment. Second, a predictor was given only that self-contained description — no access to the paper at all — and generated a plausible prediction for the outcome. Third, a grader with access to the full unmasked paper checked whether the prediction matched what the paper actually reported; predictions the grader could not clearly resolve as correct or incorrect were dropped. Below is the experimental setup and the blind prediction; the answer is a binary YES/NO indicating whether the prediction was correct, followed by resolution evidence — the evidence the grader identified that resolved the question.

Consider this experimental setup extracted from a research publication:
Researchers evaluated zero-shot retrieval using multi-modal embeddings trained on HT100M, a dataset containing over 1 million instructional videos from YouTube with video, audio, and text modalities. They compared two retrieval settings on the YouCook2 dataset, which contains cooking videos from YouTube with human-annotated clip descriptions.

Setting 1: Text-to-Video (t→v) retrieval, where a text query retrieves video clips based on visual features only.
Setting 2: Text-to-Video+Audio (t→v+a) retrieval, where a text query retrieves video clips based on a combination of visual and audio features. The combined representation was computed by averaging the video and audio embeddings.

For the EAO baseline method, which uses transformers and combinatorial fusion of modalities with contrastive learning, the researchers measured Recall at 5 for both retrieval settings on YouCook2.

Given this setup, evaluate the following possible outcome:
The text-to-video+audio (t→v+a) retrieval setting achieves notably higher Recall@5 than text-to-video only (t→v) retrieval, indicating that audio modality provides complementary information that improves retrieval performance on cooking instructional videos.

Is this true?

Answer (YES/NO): YES